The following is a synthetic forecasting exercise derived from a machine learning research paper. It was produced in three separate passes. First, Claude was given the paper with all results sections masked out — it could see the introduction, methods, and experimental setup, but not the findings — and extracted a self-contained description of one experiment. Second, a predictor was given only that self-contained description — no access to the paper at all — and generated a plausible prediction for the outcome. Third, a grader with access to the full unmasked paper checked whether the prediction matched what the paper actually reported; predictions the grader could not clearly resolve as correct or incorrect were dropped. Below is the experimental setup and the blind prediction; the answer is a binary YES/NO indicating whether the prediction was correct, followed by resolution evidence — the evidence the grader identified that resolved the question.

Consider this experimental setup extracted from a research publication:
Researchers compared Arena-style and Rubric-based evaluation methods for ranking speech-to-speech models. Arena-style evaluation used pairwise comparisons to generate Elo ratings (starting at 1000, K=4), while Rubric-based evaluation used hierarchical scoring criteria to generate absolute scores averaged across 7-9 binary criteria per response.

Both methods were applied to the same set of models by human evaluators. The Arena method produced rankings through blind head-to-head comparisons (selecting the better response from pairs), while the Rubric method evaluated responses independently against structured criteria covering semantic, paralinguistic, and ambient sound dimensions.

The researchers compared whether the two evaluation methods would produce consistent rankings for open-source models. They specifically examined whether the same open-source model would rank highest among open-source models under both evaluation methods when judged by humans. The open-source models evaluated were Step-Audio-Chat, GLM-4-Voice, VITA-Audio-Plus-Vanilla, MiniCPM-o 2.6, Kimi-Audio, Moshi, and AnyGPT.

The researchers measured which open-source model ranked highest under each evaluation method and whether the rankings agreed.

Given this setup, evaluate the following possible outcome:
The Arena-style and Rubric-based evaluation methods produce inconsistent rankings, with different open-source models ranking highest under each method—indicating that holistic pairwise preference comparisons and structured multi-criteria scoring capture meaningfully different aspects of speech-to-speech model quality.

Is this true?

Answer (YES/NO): NO